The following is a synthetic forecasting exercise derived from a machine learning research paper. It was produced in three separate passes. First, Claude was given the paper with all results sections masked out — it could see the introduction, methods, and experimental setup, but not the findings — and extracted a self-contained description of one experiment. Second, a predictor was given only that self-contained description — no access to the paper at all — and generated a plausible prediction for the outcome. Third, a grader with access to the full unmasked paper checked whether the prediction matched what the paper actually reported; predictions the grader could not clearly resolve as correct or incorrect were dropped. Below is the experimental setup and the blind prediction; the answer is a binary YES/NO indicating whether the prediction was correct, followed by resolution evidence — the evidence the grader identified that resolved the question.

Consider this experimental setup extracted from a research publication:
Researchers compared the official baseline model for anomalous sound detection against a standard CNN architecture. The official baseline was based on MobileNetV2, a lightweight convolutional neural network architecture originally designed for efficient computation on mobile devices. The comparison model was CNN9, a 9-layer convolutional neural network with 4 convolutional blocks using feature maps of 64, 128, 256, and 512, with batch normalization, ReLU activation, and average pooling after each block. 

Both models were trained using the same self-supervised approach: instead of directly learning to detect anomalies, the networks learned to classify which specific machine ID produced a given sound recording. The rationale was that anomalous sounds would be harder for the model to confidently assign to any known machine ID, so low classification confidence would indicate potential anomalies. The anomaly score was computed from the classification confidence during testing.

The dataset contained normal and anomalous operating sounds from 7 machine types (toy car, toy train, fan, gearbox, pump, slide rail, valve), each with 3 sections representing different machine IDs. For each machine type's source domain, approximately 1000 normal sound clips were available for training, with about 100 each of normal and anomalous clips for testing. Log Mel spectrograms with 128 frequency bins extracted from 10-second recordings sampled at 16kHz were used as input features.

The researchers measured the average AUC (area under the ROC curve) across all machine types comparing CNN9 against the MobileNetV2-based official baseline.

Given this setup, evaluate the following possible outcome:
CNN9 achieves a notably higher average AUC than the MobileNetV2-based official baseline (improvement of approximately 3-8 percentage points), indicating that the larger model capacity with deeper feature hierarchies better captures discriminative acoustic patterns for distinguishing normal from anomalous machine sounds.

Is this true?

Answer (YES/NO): YES